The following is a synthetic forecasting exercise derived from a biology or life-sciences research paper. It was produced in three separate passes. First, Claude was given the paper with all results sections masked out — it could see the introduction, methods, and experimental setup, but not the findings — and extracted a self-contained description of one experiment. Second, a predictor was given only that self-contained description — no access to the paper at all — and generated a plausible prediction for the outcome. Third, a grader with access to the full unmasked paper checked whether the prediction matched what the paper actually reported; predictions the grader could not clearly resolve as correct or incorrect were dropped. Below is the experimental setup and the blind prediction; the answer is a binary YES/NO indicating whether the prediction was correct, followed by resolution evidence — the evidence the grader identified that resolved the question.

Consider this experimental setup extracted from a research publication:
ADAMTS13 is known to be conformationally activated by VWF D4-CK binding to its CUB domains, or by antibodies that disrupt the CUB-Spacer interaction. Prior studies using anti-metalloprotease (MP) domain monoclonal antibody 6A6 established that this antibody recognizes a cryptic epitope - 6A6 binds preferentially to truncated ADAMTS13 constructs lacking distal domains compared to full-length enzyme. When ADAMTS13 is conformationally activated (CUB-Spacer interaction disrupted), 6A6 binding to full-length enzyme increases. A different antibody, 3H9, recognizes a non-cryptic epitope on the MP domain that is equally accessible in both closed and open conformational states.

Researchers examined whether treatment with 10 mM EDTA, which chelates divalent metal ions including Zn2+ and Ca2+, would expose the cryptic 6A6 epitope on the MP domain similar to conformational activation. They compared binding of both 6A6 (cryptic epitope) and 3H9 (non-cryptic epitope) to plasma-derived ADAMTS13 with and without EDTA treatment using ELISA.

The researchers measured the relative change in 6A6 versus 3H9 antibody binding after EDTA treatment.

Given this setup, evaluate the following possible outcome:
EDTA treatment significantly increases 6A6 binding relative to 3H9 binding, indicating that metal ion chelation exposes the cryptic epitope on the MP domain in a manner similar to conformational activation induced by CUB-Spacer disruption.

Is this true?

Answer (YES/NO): NO